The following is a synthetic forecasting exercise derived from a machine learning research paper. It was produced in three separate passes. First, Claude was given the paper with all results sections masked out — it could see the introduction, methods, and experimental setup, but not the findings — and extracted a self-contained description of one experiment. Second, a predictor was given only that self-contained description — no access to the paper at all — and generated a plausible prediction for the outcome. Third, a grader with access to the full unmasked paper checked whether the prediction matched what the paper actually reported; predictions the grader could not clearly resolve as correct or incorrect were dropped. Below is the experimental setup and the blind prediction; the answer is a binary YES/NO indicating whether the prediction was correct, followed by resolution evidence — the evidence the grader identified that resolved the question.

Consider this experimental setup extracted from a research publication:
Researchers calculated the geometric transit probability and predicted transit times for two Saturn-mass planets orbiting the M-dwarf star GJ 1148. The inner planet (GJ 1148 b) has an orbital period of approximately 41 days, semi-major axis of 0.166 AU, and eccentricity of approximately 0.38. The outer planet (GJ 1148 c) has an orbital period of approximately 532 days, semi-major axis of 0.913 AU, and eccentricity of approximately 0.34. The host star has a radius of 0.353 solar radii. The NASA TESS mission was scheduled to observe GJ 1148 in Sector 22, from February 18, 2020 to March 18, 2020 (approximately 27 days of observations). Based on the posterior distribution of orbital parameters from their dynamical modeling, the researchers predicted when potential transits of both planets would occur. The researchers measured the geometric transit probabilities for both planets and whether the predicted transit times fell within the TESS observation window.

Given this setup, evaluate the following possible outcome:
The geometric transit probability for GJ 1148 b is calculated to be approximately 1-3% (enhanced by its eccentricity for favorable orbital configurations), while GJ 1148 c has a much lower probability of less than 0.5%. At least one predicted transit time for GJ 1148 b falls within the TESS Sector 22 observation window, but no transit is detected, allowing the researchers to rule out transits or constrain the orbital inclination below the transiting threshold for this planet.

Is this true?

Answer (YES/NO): NO